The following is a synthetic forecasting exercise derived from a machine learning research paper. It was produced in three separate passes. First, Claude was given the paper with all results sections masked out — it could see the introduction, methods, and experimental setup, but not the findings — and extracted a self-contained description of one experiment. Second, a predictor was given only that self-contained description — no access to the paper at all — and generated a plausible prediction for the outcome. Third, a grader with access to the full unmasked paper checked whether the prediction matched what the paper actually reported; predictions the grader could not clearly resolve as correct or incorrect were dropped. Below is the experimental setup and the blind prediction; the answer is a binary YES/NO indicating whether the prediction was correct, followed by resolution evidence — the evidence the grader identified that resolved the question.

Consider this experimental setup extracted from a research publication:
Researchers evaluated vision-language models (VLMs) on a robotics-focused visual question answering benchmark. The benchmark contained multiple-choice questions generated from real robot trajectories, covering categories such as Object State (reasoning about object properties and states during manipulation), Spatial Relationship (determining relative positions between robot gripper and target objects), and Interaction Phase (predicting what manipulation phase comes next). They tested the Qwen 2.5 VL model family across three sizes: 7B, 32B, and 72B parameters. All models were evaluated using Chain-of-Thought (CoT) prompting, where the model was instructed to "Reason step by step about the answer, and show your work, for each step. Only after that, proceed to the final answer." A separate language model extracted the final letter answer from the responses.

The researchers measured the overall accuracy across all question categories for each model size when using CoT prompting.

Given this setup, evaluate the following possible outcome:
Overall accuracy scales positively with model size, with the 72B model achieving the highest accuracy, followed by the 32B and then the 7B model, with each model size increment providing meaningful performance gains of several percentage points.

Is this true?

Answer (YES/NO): NO